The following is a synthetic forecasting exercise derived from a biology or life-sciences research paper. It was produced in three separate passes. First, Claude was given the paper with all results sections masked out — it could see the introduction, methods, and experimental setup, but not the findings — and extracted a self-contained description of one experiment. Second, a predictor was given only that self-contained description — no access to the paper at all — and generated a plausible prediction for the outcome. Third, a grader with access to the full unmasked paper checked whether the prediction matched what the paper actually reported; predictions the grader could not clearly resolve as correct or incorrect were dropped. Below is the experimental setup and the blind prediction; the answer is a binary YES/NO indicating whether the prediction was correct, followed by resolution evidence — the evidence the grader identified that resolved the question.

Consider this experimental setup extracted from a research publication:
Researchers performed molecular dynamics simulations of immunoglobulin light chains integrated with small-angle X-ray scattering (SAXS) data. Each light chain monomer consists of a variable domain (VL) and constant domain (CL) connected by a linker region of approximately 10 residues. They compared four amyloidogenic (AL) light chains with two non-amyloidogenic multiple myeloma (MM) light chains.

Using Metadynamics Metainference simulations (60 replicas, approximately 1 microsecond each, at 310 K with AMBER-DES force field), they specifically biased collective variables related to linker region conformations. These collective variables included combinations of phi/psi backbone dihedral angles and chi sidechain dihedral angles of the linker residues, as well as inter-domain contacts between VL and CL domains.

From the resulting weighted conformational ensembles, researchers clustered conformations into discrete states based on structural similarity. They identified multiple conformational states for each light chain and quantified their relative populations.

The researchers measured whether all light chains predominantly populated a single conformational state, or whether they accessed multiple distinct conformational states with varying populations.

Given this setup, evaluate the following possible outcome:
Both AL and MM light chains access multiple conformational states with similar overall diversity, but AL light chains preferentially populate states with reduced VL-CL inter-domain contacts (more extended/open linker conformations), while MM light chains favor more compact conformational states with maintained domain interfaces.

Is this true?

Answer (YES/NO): NO